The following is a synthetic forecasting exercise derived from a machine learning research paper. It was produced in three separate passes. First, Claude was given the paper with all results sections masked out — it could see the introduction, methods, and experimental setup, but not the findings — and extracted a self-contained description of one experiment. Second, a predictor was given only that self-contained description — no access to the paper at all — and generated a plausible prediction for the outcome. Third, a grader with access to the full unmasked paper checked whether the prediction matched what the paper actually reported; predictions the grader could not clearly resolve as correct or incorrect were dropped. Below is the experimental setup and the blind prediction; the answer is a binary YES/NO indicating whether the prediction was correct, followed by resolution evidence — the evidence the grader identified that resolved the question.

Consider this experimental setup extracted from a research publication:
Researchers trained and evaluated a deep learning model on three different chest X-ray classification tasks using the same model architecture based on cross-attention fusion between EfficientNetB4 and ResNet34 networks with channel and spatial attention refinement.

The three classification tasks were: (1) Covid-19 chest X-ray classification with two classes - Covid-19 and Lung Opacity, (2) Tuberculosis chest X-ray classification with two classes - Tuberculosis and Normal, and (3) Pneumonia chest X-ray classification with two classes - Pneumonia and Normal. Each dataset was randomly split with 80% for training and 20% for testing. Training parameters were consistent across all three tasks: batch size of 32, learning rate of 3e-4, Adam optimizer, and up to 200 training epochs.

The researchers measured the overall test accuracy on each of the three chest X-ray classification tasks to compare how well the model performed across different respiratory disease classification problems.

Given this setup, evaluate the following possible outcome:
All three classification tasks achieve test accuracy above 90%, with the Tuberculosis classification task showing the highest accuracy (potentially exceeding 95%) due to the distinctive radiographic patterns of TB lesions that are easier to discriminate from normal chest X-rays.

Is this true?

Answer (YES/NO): YES